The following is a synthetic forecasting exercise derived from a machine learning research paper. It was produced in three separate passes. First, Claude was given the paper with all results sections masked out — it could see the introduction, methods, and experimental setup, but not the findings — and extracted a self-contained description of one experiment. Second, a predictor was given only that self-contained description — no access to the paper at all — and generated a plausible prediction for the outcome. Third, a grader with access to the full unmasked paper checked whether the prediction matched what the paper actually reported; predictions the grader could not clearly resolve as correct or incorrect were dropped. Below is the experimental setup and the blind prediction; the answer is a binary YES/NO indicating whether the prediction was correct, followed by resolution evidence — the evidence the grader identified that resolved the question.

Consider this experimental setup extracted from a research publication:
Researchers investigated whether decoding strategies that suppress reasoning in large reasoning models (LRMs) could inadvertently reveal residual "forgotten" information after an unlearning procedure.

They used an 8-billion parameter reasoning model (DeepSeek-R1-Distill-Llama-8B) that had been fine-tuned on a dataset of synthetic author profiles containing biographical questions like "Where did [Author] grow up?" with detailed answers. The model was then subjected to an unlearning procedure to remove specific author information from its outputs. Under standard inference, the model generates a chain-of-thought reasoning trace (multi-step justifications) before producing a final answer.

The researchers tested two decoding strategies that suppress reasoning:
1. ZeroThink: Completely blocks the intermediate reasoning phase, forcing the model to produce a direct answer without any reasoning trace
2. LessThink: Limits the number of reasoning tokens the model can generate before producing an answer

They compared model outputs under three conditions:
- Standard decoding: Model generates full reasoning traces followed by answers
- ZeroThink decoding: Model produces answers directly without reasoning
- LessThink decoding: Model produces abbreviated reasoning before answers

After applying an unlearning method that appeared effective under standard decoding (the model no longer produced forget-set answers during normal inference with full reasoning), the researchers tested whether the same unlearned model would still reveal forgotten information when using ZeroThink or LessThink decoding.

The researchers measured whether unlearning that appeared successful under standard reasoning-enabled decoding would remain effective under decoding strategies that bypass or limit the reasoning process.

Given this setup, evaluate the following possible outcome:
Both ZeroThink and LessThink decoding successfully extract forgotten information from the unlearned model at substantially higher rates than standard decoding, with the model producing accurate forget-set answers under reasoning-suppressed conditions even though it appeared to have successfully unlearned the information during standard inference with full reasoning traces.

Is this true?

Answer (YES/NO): YES